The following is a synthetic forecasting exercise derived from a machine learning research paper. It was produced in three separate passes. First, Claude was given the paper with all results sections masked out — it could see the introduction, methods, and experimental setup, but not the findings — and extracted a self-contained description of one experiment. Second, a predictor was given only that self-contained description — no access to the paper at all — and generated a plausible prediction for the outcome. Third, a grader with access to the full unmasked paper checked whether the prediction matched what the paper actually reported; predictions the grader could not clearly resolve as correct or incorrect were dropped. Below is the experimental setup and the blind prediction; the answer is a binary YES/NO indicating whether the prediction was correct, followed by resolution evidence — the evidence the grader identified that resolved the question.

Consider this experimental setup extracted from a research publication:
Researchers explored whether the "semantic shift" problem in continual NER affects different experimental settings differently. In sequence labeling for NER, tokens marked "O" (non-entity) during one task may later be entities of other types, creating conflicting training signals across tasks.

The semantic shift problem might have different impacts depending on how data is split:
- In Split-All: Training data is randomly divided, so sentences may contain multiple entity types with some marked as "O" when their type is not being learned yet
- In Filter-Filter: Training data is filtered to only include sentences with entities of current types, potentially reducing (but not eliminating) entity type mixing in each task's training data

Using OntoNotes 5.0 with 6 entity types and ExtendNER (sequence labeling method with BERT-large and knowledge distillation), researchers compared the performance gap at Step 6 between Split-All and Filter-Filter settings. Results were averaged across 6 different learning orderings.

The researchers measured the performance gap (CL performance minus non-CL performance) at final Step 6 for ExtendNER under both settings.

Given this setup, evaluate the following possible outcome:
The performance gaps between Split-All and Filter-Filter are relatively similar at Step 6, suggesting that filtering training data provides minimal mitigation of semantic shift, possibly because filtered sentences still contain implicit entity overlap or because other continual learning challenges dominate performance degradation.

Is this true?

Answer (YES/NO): NO